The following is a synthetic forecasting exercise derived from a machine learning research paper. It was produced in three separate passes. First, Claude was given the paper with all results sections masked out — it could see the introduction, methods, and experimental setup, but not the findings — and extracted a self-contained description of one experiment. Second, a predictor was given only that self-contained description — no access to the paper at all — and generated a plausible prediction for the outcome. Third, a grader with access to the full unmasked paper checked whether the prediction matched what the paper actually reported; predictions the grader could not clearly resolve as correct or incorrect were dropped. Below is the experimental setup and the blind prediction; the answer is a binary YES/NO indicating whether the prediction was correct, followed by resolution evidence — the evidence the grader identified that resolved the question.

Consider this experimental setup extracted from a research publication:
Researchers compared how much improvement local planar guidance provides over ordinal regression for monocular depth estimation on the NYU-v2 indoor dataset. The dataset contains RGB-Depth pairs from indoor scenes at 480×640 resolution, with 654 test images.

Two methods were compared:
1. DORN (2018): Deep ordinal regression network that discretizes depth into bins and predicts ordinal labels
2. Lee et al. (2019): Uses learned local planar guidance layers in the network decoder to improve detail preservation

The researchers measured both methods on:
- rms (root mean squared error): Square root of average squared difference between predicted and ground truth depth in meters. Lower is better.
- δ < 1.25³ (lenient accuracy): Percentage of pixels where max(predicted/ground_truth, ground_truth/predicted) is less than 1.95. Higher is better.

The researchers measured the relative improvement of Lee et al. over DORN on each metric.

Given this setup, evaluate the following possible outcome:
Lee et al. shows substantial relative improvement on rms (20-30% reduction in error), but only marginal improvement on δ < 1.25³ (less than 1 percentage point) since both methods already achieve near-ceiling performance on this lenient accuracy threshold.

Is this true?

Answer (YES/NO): YES